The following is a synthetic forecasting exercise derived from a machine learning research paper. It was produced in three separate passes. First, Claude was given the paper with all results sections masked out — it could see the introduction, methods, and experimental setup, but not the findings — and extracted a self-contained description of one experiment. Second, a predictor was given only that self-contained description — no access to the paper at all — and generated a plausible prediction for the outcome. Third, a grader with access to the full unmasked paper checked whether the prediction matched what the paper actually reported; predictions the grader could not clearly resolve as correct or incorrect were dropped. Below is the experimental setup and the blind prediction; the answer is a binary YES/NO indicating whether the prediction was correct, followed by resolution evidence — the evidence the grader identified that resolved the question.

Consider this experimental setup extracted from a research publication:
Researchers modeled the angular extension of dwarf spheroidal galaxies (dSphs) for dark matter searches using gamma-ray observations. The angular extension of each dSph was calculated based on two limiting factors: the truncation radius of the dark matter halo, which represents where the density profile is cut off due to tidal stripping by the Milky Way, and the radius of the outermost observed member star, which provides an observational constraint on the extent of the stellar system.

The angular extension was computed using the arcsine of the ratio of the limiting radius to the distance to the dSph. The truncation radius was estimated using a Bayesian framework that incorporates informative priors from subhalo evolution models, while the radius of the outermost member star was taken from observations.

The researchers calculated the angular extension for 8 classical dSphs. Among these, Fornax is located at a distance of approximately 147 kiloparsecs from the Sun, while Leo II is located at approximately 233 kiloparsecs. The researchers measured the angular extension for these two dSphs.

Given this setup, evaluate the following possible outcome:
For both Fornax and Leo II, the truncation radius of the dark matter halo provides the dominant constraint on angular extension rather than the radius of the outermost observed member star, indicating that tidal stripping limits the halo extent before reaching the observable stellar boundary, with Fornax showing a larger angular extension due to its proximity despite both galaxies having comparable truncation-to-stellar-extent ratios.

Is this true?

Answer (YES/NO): NO